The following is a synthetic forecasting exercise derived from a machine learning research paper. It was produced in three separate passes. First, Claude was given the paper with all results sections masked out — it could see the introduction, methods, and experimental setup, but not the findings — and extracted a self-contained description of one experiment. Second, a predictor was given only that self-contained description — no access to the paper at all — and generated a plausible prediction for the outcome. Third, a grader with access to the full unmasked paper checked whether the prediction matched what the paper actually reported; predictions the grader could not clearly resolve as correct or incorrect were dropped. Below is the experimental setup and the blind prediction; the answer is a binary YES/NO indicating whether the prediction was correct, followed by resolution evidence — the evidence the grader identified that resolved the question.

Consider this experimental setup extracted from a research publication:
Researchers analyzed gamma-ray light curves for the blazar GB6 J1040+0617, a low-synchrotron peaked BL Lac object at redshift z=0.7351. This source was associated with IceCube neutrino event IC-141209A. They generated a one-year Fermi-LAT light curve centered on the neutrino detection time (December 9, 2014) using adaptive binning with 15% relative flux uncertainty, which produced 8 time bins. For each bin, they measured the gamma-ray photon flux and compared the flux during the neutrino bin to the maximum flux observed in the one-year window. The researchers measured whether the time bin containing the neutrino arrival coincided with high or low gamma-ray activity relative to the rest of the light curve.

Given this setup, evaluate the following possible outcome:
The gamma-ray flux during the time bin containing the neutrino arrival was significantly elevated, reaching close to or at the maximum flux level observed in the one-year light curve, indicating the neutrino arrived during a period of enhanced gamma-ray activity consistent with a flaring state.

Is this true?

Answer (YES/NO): YES